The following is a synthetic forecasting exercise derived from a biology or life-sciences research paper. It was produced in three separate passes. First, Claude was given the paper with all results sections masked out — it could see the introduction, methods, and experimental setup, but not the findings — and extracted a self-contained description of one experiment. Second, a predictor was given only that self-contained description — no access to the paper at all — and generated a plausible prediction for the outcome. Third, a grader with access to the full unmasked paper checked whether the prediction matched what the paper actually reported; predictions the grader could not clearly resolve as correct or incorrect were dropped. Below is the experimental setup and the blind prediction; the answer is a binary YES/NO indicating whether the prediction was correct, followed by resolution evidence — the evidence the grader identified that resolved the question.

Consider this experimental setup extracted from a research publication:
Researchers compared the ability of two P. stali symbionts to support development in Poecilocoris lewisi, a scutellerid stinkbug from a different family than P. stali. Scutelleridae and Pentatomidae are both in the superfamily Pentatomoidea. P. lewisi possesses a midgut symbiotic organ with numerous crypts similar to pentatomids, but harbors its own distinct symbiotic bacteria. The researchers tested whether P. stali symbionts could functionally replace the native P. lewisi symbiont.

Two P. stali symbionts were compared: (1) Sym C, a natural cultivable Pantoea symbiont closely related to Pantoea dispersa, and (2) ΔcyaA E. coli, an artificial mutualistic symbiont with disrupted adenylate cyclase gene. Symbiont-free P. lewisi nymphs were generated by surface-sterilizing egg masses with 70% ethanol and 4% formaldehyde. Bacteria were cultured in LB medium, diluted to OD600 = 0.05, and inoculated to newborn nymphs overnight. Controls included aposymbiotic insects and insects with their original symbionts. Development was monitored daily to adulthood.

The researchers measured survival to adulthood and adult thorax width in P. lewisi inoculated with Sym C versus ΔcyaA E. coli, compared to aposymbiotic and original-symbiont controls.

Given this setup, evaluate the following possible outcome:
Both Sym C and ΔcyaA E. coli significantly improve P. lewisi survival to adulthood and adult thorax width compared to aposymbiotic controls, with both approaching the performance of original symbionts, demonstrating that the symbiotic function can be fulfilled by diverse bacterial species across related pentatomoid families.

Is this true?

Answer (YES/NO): NO